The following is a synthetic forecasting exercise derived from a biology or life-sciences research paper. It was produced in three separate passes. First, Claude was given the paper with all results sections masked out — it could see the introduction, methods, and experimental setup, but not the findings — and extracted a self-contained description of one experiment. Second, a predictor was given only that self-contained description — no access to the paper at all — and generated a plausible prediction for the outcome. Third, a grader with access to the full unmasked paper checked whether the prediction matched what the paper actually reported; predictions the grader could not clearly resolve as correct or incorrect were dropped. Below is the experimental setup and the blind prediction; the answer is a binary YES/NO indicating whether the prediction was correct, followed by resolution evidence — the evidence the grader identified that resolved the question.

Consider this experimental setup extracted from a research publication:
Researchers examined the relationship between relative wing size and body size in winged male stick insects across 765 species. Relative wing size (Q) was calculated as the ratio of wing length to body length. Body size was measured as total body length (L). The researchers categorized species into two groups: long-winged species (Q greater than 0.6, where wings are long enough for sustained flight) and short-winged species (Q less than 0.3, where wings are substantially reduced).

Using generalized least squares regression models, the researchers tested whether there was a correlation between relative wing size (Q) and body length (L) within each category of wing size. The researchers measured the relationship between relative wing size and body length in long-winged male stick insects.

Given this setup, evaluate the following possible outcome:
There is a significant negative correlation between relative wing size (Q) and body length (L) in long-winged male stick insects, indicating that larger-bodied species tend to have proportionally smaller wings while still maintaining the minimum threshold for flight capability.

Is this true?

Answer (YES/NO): YES